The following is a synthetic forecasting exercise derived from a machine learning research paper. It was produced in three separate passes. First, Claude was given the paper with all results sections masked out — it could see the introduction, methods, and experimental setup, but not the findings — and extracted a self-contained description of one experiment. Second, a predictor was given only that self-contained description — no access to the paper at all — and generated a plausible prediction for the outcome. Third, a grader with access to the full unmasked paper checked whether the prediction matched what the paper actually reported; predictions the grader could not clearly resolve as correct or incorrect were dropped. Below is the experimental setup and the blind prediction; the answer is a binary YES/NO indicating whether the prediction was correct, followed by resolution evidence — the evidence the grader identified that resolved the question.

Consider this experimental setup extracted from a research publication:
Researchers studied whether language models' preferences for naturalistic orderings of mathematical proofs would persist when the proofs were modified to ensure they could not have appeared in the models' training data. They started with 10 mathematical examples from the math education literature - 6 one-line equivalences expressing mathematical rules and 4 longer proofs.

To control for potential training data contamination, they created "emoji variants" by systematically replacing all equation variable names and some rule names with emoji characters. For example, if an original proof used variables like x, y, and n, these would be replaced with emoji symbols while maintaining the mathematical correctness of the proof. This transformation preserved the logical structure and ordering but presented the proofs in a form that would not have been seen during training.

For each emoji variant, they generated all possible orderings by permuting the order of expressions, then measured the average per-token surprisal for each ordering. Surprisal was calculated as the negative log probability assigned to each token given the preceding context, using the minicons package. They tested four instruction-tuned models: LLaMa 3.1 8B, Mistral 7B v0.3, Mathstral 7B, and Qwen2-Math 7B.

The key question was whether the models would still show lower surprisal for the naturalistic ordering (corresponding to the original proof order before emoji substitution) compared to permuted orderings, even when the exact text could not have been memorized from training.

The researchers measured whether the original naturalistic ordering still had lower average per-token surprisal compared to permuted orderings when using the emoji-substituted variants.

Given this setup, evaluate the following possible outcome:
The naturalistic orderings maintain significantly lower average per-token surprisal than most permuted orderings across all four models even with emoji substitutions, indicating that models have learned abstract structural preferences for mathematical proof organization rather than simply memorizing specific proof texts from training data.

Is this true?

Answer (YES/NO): YES